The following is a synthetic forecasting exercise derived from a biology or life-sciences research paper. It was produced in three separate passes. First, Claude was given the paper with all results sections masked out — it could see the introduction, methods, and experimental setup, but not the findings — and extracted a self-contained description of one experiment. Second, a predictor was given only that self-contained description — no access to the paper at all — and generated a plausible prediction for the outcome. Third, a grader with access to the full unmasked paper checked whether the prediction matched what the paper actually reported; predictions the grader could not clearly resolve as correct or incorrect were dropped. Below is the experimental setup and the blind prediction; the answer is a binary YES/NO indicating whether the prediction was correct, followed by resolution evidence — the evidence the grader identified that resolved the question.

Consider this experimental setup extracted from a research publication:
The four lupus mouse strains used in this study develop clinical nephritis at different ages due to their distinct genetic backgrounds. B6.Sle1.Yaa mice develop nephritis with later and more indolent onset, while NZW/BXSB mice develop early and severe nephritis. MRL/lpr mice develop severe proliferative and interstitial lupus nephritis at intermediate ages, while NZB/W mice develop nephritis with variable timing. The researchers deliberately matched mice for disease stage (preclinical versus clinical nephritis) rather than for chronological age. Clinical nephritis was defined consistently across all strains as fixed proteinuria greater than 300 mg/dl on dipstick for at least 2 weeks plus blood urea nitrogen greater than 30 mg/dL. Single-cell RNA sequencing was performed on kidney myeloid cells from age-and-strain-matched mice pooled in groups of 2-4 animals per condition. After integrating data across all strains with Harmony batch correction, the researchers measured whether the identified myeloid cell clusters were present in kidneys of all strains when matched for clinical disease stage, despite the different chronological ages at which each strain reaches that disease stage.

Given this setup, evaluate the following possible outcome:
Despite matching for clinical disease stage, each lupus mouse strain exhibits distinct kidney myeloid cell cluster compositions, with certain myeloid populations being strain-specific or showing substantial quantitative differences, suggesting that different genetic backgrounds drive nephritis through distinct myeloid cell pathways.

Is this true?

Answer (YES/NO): NO